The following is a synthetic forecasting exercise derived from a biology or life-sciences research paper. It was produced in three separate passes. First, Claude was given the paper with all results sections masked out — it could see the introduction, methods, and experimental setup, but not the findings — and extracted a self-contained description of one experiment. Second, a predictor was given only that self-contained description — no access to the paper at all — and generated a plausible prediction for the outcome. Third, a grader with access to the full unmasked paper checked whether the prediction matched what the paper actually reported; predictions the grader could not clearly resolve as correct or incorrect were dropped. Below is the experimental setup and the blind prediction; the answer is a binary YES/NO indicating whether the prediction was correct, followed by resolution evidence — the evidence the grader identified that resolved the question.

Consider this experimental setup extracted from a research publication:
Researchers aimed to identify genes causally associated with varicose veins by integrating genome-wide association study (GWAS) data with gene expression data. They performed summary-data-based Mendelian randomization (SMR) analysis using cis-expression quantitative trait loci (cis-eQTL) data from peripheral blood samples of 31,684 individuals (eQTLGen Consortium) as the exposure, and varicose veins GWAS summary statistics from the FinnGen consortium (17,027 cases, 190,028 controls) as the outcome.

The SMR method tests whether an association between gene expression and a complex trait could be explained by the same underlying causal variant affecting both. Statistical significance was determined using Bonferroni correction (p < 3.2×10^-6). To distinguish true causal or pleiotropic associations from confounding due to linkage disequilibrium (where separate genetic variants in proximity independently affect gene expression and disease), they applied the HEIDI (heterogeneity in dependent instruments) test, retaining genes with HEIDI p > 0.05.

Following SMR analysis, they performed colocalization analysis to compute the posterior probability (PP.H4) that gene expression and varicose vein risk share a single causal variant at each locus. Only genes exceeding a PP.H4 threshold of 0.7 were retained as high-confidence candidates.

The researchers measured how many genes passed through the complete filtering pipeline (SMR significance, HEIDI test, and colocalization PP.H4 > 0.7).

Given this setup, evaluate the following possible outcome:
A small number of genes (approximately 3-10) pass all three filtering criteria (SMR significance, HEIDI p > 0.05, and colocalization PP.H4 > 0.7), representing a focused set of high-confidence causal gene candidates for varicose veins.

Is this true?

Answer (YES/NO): NO